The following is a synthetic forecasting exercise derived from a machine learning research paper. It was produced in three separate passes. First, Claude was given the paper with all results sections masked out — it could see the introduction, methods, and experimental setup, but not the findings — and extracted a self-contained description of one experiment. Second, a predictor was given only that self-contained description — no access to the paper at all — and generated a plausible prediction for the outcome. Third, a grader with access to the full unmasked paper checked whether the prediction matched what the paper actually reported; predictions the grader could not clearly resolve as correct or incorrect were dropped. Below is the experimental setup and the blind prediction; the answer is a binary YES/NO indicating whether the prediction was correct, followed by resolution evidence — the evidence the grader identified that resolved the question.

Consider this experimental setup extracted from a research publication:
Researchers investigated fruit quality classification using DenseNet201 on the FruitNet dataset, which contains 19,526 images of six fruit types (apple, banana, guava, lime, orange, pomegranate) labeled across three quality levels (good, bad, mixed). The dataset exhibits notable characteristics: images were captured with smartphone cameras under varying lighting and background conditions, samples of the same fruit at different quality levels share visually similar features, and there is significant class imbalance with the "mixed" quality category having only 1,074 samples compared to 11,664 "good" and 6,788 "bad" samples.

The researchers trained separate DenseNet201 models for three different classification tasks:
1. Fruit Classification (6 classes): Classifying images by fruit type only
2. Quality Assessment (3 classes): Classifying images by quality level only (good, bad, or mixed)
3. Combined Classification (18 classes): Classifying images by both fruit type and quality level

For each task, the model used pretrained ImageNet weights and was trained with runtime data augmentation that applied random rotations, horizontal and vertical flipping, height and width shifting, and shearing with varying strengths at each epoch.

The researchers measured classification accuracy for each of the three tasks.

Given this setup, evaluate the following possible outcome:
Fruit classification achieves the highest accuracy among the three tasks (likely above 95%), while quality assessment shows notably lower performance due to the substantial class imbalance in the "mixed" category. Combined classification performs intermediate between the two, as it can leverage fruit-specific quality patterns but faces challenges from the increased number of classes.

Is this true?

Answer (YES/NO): NO